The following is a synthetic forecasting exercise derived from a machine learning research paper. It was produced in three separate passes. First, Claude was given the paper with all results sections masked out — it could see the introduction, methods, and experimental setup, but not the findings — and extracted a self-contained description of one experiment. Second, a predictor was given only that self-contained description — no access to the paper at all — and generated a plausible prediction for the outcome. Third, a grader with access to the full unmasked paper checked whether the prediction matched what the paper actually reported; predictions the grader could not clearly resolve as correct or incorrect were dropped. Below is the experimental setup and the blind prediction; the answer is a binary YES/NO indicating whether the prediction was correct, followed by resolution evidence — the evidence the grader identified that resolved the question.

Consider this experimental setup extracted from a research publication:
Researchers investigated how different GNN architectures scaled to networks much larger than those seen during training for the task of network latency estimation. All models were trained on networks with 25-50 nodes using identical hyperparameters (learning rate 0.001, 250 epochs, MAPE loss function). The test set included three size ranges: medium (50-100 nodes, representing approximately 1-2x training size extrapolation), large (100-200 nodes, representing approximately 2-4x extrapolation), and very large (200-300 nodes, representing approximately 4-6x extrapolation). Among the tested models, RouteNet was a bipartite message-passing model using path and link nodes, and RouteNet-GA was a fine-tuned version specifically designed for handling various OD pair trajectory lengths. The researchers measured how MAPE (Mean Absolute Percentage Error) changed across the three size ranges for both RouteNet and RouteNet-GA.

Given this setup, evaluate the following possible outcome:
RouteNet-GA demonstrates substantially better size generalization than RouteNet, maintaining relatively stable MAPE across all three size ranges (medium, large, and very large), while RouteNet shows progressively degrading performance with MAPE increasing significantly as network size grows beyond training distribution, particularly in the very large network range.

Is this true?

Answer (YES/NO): NO